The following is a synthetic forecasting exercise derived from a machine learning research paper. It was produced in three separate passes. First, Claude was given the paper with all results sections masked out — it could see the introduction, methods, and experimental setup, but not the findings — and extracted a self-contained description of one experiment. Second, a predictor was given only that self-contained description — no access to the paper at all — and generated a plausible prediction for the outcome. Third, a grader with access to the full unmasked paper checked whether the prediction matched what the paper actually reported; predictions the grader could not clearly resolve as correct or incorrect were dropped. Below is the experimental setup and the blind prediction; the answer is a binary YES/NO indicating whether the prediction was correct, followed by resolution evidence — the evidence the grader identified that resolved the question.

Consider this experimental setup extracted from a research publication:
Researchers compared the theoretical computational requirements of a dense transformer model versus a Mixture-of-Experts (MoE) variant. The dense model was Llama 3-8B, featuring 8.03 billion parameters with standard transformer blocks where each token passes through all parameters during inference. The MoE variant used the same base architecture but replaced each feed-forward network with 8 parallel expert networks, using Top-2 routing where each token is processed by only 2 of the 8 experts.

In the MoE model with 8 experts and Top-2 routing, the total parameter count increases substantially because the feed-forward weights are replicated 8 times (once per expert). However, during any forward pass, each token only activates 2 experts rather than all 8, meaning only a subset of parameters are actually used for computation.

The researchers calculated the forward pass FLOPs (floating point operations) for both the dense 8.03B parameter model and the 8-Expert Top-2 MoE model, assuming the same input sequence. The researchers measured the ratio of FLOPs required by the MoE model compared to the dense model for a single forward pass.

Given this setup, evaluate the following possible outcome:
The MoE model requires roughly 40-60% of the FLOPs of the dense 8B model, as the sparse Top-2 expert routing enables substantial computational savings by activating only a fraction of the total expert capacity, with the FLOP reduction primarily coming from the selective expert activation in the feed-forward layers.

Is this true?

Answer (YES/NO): NO